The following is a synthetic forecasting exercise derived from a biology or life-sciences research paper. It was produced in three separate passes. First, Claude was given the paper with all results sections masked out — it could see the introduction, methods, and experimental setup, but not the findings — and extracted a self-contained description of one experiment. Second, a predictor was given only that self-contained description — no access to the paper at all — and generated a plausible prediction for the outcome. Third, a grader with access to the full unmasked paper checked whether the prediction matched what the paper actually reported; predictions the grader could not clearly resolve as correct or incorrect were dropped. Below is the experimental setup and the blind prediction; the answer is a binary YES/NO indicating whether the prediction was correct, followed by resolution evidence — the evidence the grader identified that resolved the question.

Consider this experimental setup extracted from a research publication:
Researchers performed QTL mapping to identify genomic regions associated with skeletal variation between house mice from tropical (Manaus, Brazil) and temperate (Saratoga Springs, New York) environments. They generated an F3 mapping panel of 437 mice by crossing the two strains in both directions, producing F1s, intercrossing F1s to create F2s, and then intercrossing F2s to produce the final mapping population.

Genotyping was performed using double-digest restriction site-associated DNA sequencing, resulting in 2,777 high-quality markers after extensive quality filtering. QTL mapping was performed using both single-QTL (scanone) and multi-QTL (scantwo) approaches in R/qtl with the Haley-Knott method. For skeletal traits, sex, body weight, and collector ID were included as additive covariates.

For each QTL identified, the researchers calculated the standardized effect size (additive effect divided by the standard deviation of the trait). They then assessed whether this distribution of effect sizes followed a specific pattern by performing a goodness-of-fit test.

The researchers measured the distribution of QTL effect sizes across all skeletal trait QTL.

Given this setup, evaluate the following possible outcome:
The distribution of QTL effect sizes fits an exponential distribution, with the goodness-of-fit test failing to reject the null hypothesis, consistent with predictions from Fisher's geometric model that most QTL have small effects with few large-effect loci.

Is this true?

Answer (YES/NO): NO